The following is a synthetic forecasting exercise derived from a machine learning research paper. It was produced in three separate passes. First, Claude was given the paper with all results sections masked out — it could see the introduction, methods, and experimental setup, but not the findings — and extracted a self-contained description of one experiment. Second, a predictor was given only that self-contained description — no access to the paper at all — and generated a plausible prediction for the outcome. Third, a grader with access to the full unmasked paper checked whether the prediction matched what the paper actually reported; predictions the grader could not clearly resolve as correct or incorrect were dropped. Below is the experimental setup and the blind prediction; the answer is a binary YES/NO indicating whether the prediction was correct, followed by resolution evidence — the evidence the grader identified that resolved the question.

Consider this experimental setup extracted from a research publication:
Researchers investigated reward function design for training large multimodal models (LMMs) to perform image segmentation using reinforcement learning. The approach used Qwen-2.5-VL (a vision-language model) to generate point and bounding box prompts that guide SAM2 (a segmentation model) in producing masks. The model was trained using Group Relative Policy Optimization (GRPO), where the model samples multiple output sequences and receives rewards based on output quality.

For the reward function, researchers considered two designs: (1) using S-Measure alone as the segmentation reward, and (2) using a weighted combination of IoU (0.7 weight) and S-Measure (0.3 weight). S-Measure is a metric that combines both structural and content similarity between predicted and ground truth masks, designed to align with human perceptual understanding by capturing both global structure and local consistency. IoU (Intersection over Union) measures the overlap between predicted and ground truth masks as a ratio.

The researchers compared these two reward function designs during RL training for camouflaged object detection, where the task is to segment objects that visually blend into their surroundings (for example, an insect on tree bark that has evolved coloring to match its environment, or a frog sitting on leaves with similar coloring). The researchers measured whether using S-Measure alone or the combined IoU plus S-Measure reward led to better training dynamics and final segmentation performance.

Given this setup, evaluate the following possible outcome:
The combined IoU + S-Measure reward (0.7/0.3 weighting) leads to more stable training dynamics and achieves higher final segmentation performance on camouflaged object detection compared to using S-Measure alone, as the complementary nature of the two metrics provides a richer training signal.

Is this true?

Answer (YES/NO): YES